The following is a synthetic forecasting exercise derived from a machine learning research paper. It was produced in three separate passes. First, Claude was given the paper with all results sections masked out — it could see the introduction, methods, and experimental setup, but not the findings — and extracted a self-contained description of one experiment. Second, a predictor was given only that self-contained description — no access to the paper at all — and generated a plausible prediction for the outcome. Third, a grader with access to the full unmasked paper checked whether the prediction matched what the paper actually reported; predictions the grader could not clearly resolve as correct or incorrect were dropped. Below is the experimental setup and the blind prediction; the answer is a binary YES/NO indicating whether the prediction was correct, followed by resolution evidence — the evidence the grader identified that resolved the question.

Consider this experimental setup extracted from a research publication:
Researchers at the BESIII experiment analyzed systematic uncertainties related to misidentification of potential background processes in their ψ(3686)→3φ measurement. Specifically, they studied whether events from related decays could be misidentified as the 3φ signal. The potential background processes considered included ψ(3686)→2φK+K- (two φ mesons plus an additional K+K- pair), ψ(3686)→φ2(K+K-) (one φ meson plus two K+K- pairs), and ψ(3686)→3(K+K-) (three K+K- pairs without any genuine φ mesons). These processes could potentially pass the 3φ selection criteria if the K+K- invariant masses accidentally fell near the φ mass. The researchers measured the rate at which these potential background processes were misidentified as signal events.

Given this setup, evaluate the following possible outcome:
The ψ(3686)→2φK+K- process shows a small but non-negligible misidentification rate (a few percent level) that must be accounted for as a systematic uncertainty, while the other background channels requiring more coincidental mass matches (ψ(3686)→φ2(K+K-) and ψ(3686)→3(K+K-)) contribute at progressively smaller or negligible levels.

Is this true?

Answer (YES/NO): NO